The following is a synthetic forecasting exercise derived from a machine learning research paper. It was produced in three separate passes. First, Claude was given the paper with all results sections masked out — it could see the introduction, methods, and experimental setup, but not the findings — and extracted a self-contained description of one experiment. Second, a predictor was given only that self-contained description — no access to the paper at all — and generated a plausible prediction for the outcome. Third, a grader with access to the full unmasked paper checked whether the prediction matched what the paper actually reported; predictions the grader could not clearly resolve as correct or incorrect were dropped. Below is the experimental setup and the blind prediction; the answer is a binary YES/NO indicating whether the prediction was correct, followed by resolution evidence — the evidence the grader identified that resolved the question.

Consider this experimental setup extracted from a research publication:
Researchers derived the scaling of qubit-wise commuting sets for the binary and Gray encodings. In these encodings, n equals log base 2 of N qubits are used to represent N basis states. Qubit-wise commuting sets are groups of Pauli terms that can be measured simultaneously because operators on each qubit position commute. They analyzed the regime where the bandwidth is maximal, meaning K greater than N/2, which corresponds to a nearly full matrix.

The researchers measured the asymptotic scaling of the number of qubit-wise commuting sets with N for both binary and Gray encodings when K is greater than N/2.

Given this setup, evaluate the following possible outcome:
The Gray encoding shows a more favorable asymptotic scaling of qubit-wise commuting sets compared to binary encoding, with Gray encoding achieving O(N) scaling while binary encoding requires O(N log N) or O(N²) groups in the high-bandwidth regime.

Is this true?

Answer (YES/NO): NO